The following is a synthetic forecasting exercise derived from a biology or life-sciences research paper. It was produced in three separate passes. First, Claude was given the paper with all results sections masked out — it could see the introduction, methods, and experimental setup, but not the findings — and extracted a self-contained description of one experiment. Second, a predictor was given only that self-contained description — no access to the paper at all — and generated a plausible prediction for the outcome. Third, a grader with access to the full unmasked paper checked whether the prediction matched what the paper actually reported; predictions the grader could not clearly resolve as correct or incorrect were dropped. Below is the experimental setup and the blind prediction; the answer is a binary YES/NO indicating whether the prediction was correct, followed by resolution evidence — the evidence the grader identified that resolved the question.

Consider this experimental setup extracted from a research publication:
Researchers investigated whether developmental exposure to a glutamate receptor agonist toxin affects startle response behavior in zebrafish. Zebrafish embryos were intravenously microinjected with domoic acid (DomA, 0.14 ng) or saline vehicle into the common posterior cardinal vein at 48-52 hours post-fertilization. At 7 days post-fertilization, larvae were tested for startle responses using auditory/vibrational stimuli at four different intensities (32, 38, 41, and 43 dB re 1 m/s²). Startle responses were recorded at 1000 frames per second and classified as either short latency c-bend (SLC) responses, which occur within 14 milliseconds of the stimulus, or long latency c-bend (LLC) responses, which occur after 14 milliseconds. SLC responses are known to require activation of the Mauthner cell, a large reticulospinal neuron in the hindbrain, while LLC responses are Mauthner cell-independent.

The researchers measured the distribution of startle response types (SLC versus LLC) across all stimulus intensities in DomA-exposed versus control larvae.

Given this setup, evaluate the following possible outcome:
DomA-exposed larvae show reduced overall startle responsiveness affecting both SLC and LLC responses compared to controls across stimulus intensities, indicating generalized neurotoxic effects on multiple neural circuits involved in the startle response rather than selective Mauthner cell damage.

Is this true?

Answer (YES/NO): NO